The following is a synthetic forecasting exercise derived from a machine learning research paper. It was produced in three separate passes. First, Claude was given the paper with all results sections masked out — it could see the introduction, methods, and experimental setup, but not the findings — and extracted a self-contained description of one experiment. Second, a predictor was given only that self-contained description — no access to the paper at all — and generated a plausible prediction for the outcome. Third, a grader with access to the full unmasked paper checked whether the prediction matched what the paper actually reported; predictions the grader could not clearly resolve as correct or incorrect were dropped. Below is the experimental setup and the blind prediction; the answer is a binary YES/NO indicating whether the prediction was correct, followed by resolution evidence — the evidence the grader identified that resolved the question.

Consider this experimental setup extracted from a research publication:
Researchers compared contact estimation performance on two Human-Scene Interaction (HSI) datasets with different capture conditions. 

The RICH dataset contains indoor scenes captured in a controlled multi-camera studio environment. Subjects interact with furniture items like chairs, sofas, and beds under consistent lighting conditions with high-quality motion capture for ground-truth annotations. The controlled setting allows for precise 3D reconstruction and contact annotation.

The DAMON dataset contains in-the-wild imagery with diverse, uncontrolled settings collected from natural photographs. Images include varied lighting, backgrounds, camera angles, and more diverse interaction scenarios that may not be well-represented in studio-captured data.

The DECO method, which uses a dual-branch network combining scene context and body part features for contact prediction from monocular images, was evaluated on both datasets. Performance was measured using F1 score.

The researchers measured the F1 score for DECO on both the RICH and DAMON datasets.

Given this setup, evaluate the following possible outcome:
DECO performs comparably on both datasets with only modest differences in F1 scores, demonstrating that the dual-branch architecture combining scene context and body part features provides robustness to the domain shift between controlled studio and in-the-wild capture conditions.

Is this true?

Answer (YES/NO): YES